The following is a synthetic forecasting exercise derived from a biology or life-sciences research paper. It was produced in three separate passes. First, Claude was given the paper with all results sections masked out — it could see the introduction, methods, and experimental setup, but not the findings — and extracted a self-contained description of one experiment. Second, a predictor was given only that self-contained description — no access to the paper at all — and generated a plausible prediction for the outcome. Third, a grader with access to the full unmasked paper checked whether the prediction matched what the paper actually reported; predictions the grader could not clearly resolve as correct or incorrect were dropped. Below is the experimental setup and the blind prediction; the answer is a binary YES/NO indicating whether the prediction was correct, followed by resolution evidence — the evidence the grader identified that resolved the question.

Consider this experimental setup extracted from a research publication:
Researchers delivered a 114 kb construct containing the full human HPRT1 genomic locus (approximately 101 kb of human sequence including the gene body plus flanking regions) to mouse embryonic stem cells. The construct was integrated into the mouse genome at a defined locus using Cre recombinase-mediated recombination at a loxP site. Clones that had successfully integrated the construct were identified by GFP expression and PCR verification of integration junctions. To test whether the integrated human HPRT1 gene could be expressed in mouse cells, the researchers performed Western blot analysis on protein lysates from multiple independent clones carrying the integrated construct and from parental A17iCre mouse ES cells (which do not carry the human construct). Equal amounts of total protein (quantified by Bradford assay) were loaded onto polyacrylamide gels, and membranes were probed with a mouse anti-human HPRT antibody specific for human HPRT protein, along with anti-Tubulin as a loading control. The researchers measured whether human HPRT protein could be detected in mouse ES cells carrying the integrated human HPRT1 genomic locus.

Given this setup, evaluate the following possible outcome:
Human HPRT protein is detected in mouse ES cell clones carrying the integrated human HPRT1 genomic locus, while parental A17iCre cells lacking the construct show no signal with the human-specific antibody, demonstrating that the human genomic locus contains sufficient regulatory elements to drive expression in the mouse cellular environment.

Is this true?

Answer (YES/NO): YES